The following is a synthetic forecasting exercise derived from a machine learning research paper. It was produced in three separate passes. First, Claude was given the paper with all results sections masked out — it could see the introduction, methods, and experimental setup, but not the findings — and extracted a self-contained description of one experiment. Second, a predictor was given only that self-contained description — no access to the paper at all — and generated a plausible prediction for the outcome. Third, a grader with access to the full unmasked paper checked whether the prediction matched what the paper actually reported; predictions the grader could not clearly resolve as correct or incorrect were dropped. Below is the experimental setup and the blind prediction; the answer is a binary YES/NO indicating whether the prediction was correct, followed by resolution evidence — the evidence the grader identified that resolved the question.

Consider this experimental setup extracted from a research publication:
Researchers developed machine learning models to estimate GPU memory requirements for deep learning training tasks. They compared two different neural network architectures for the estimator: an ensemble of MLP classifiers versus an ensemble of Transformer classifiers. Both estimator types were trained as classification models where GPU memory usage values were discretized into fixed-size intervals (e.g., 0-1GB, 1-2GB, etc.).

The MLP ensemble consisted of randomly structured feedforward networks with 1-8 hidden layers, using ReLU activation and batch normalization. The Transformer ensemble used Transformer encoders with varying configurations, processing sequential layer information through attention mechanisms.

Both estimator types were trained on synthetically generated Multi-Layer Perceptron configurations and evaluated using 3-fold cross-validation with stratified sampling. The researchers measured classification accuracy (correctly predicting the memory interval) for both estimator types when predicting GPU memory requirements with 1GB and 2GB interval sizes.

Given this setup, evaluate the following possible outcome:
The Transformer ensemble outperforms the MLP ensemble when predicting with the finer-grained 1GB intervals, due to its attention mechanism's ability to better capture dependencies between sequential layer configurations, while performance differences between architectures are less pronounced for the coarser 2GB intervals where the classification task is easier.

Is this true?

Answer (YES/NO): YES